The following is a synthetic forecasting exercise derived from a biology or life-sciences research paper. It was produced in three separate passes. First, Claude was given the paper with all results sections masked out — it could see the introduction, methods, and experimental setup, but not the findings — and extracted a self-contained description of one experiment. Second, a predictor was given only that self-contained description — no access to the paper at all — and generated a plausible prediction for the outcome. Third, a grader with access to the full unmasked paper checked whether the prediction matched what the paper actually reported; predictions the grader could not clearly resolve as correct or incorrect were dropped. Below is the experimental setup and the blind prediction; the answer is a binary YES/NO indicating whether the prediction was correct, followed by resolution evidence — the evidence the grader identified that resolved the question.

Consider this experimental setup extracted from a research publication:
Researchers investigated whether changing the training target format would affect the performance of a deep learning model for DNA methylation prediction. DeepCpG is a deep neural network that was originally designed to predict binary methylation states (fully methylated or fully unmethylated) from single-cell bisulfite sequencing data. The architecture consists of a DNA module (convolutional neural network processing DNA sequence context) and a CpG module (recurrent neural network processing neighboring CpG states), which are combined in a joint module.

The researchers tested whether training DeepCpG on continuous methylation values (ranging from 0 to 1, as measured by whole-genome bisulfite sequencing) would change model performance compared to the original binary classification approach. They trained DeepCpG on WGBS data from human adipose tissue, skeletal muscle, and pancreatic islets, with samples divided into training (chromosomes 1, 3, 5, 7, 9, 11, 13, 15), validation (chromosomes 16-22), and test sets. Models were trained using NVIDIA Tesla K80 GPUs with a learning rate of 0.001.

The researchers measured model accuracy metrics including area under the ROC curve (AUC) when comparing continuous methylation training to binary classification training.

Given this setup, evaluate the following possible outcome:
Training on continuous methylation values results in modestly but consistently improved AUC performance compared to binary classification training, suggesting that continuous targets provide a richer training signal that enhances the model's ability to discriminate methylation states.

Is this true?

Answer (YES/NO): NO